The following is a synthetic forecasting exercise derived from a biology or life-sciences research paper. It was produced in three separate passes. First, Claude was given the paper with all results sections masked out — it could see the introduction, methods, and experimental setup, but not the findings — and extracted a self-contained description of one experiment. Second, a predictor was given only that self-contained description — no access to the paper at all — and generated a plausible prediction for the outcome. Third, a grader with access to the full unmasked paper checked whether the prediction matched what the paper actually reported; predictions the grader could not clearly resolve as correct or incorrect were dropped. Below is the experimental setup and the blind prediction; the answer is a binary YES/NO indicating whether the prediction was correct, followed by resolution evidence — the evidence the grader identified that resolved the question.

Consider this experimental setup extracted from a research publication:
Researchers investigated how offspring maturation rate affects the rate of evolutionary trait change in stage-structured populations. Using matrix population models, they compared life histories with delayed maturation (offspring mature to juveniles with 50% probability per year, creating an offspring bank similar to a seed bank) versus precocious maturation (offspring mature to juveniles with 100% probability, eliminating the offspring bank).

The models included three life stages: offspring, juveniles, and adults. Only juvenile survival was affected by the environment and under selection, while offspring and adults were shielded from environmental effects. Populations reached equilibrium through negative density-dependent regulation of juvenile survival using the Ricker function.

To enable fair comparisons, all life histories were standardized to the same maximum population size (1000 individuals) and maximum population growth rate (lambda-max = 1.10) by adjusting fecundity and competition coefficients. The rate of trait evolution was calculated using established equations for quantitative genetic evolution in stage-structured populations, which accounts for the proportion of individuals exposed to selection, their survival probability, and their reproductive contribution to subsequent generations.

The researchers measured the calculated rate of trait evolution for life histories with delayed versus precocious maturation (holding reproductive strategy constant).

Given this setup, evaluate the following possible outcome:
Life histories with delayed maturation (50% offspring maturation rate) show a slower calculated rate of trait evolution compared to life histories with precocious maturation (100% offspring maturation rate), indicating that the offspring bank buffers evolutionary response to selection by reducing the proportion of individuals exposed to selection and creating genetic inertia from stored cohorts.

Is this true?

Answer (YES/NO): YES